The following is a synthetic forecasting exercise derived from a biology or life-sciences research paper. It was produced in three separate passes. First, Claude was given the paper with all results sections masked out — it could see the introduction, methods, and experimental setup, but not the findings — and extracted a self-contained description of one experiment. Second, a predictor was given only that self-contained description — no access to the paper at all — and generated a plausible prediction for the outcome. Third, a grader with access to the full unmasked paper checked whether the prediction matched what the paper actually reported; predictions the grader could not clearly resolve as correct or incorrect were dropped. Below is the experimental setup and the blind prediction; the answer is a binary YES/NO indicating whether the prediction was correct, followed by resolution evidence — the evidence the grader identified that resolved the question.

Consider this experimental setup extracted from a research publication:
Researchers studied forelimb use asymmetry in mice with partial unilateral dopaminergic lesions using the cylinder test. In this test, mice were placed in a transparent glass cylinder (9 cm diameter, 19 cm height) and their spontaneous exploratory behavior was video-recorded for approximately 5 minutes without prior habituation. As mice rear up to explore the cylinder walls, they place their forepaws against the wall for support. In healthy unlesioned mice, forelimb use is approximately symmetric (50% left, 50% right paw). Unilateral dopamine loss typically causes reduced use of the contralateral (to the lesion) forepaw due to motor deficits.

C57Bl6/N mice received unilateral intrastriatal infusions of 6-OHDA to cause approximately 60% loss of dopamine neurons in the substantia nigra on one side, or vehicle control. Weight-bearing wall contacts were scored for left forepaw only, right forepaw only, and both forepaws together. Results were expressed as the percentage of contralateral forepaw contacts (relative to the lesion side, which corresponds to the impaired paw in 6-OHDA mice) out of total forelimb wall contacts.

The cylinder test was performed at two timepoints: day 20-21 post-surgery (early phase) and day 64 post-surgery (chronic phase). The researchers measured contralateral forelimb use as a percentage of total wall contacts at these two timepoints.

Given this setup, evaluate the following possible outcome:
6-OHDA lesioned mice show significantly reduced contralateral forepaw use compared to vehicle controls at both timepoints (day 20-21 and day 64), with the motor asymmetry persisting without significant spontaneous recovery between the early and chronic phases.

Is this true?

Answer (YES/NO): YES